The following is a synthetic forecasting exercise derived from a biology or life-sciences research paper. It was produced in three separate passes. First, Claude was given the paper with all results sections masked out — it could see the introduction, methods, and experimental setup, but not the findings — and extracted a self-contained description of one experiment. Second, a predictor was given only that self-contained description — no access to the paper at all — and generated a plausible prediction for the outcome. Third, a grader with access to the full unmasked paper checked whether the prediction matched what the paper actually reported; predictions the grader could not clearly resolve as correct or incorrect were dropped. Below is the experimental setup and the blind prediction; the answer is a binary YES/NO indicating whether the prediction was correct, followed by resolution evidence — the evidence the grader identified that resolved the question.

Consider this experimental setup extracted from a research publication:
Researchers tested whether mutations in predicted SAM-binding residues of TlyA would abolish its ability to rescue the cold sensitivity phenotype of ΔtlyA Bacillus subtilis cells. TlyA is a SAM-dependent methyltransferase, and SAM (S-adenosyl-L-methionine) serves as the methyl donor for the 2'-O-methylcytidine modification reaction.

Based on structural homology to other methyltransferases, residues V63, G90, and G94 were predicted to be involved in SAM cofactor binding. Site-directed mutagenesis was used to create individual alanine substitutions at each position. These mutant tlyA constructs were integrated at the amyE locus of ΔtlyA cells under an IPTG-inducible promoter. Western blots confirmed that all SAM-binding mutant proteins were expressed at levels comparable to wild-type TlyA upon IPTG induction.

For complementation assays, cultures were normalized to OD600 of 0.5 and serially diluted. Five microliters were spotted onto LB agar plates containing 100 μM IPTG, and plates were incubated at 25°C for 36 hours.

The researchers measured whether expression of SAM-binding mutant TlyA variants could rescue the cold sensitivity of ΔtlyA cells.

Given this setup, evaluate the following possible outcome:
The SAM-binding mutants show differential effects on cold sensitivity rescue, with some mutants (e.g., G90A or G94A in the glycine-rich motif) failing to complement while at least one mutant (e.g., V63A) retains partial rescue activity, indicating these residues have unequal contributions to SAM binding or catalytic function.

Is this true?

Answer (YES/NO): NO